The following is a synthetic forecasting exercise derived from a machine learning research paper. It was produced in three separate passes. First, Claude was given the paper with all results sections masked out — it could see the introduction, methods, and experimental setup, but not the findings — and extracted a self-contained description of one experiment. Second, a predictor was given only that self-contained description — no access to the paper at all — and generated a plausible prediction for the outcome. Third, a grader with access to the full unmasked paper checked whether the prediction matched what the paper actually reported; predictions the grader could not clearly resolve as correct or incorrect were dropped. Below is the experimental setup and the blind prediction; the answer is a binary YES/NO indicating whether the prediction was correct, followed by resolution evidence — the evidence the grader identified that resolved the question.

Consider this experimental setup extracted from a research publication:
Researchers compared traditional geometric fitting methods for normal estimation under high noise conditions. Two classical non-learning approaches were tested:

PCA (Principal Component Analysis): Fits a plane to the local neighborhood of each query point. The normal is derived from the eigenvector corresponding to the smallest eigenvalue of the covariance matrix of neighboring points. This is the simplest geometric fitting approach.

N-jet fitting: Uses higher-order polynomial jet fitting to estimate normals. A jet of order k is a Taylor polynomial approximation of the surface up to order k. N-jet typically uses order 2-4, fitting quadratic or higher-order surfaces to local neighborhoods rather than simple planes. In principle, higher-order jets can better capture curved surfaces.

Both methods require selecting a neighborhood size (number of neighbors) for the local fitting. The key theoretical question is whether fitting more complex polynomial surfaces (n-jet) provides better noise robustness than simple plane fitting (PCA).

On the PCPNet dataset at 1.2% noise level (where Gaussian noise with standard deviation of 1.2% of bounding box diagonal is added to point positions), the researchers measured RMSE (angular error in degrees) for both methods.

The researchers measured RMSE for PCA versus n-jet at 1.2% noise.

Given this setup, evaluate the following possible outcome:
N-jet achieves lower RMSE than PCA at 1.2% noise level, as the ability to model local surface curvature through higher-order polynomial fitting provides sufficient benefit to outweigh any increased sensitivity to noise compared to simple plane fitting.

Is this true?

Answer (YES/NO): NO